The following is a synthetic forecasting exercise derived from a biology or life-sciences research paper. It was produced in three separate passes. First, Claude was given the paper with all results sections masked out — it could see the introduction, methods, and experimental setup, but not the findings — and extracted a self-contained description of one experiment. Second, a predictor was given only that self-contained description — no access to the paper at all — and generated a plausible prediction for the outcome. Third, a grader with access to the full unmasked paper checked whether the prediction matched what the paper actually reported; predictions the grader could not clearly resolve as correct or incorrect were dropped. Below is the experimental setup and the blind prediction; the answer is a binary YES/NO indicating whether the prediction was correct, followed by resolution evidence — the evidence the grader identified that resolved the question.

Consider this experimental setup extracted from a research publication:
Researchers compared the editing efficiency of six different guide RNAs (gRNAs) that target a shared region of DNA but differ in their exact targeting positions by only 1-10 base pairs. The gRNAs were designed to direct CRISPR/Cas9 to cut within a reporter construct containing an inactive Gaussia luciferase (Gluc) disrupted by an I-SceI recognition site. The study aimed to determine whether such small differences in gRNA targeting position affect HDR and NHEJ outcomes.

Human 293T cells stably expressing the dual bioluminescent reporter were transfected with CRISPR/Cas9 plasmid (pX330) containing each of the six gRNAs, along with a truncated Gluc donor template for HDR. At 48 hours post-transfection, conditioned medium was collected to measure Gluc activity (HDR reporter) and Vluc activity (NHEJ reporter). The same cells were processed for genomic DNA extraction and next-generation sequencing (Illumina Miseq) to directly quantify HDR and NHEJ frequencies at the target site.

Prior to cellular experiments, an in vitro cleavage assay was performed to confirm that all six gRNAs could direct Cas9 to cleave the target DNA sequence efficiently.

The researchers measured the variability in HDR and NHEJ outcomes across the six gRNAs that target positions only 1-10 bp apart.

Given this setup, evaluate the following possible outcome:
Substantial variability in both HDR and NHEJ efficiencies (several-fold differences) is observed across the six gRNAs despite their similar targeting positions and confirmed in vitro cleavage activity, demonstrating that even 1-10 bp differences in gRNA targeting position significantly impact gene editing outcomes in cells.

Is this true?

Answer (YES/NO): YES